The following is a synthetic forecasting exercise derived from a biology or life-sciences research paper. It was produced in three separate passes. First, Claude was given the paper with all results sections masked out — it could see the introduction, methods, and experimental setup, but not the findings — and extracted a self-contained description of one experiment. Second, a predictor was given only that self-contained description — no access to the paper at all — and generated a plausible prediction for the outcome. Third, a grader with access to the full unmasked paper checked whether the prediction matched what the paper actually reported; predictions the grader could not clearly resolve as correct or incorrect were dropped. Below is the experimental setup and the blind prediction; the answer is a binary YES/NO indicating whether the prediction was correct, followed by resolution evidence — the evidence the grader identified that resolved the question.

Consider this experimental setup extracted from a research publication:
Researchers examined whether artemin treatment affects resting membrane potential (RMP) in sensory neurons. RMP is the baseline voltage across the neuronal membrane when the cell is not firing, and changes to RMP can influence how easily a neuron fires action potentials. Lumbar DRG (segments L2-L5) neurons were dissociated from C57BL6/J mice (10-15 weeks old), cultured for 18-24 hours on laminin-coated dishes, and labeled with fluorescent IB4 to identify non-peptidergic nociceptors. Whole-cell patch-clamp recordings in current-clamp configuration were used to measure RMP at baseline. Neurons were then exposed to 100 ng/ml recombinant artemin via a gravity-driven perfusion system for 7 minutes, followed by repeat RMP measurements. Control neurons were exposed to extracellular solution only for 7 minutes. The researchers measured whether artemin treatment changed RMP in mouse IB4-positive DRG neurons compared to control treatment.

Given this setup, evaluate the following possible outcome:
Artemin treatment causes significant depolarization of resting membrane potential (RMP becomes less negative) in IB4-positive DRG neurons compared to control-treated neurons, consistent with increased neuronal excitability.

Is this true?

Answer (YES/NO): YES